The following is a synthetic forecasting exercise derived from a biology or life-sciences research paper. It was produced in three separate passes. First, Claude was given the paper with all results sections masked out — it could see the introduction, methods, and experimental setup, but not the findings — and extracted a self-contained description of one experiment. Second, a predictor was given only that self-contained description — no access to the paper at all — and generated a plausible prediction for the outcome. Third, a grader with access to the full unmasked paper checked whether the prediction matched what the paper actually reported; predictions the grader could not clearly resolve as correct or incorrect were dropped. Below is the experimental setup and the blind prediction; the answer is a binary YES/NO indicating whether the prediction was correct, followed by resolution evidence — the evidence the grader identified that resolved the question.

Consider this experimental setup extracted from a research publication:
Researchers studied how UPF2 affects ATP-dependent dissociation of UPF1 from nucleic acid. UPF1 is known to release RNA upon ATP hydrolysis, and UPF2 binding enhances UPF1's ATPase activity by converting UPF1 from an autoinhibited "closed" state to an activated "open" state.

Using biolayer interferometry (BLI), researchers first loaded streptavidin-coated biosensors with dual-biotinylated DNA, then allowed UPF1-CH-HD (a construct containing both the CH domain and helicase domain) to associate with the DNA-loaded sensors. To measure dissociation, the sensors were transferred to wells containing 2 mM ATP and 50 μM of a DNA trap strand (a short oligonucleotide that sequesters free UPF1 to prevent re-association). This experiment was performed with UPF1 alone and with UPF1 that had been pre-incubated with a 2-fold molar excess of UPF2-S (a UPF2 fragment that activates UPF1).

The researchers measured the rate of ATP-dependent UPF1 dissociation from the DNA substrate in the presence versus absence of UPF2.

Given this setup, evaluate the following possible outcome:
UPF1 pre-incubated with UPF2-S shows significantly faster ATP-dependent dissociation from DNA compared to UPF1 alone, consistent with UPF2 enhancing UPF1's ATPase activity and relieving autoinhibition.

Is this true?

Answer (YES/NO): YES